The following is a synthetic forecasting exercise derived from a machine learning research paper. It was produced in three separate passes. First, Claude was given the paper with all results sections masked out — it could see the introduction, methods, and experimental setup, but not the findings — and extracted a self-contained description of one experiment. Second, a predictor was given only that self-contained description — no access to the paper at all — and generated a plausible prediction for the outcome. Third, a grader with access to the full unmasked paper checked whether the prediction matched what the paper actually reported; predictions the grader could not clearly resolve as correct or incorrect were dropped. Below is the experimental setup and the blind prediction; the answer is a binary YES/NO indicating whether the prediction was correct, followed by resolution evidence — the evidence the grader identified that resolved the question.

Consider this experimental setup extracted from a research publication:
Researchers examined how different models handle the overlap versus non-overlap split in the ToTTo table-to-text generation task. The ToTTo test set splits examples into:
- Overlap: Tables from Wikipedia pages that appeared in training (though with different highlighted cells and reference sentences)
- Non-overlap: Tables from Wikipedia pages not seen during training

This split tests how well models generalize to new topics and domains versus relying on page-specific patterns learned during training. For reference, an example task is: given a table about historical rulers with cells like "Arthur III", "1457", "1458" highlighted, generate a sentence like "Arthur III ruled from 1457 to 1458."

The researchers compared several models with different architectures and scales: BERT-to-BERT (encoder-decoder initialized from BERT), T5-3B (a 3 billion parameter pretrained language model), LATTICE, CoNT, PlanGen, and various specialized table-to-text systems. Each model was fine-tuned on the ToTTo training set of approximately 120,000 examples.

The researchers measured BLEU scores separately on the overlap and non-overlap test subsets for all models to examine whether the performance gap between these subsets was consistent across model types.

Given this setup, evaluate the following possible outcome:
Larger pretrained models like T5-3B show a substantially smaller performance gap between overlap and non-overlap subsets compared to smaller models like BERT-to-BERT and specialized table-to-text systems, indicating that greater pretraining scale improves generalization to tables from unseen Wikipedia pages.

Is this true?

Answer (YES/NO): NO